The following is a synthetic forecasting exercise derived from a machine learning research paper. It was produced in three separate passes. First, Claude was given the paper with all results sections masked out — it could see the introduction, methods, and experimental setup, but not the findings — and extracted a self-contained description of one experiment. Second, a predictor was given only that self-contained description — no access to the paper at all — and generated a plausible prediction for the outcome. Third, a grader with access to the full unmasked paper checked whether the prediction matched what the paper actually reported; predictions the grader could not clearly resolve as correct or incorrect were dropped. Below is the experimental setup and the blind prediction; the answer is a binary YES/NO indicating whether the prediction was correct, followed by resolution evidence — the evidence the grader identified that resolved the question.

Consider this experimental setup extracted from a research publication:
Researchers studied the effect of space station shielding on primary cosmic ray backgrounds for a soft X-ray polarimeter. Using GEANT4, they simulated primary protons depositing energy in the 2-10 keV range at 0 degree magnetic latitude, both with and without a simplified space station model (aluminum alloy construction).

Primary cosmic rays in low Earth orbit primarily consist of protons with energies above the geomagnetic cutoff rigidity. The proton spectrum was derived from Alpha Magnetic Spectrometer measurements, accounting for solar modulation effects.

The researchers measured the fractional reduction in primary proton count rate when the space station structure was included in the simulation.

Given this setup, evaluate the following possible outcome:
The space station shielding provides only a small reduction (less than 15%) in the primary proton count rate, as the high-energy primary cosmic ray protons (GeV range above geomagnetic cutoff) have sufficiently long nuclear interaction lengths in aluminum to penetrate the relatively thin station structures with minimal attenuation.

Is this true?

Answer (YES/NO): NO